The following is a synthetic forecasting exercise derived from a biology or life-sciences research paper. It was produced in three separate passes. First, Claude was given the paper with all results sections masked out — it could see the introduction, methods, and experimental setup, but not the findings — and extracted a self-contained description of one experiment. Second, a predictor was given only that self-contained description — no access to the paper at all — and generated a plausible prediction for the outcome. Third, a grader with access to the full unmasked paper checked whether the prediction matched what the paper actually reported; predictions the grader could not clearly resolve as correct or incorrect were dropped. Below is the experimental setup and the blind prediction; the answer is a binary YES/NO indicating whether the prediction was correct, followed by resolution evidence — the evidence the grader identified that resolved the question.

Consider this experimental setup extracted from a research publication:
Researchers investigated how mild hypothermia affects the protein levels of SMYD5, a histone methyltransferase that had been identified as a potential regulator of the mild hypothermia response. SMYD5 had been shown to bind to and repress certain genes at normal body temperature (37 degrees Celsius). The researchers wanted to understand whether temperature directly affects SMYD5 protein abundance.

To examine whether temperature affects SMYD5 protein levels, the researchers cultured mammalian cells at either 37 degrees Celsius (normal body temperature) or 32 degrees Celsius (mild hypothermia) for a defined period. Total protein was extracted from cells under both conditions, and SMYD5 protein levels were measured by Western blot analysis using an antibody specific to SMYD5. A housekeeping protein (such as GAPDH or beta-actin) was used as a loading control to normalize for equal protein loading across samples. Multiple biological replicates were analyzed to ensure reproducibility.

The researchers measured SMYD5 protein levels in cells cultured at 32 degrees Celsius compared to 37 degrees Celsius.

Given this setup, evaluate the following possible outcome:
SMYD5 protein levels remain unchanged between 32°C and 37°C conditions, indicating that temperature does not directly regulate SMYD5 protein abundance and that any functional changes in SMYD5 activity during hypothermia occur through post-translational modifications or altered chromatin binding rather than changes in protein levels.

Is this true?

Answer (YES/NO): NO